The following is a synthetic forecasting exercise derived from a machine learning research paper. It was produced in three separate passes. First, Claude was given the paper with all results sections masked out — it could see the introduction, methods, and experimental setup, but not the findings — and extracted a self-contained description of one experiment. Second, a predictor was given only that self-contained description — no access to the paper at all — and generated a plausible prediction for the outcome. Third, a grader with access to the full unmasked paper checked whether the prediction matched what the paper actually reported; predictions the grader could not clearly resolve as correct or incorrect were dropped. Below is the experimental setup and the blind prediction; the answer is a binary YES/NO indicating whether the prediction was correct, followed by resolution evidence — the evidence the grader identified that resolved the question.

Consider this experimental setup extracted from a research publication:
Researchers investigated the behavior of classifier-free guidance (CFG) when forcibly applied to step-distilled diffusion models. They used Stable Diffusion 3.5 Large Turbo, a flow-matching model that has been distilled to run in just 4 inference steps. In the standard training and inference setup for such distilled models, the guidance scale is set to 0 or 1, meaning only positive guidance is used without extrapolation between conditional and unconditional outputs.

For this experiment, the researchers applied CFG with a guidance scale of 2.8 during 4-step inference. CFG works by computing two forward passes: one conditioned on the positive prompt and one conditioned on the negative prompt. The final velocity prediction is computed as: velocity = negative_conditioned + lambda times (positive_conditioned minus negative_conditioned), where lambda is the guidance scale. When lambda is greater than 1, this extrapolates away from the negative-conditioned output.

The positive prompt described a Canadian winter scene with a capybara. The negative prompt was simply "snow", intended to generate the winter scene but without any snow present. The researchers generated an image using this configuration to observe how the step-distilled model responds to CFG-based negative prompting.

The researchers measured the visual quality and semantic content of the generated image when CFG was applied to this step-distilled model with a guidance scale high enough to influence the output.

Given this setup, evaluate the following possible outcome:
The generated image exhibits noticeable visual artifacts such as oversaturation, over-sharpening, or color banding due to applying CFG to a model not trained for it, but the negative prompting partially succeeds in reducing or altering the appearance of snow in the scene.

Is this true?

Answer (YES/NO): NO